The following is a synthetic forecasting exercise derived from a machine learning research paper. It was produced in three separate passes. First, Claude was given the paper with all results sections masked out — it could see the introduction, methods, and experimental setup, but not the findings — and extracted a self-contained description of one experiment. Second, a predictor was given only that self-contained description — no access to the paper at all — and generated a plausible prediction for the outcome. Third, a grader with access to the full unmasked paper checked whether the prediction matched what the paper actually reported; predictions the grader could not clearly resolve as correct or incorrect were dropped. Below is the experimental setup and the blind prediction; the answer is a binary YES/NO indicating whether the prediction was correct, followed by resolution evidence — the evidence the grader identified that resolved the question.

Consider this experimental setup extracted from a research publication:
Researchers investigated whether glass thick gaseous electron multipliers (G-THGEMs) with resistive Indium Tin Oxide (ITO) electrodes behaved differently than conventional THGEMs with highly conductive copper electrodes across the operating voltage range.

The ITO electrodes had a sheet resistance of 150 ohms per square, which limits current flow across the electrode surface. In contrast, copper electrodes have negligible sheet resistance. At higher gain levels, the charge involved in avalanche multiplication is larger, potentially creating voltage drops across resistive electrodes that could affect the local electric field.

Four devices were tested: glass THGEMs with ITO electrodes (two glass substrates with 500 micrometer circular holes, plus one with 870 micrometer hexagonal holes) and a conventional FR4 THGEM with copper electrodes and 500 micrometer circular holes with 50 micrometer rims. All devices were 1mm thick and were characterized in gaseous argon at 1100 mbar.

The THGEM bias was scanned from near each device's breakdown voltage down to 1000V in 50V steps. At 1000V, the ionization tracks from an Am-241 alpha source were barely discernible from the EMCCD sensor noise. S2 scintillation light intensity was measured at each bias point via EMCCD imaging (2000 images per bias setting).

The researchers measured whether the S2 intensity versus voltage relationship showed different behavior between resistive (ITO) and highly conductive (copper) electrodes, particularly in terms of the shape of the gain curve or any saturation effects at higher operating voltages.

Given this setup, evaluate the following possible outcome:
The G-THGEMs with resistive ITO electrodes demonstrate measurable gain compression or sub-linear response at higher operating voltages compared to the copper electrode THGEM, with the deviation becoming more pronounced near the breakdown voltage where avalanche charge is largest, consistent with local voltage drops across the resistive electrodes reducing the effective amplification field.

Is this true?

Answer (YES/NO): NO